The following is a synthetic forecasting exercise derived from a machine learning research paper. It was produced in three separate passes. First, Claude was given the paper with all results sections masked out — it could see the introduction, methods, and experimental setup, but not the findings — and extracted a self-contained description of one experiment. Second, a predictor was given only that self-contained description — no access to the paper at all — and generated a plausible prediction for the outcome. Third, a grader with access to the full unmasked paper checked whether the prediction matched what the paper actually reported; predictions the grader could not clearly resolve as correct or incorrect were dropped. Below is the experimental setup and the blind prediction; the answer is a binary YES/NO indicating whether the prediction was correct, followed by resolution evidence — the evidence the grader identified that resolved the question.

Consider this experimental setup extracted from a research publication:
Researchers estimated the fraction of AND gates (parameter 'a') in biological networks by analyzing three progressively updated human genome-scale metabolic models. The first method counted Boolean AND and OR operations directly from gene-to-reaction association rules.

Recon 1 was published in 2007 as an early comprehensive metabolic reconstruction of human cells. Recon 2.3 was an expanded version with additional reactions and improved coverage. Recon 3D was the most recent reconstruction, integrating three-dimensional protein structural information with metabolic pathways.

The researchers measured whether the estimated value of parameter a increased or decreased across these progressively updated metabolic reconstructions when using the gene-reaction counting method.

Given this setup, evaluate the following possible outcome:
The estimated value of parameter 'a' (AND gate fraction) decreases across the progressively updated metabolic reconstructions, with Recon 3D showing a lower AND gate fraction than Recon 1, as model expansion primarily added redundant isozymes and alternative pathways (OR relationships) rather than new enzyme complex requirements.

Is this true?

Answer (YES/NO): YES